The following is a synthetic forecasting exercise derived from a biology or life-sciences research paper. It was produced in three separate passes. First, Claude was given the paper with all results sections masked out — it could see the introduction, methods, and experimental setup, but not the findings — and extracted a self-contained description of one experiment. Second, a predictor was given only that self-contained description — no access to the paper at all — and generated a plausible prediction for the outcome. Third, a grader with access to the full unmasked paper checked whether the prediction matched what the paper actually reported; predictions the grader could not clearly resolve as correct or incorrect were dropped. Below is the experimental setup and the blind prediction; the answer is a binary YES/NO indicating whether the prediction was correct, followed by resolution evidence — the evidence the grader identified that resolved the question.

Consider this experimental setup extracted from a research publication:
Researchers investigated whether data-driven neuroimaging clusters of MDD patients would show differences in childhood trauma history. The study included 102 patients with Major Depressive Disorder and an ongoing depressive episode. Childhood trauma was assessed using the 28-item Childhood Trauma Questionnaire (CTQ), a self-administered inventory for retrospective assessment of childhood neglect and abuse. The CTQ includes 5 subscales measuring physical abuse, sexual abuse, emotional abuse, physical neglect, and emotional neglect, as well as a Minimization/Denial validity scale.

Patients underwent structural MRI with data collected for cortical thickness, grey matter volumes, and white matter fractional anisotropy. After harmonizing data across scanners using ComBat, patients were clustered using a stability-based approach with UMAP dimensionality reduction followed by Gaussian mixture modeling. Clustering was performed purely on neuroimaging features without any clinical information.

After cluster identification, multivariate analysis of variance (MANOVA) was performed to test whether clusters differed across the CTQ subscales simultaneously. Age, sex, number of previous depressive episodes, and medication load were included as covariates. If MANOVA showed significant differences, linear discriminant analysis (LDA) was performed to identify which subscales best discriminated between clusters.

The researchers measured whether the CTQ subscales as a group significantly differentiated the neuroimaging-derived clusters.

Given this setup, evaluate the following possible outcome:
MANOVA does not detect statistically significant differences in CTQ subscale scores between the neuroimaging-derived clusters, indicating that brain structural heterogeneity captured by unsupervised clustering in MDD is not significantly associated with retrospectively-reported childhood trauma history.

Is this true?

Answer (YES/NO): NO